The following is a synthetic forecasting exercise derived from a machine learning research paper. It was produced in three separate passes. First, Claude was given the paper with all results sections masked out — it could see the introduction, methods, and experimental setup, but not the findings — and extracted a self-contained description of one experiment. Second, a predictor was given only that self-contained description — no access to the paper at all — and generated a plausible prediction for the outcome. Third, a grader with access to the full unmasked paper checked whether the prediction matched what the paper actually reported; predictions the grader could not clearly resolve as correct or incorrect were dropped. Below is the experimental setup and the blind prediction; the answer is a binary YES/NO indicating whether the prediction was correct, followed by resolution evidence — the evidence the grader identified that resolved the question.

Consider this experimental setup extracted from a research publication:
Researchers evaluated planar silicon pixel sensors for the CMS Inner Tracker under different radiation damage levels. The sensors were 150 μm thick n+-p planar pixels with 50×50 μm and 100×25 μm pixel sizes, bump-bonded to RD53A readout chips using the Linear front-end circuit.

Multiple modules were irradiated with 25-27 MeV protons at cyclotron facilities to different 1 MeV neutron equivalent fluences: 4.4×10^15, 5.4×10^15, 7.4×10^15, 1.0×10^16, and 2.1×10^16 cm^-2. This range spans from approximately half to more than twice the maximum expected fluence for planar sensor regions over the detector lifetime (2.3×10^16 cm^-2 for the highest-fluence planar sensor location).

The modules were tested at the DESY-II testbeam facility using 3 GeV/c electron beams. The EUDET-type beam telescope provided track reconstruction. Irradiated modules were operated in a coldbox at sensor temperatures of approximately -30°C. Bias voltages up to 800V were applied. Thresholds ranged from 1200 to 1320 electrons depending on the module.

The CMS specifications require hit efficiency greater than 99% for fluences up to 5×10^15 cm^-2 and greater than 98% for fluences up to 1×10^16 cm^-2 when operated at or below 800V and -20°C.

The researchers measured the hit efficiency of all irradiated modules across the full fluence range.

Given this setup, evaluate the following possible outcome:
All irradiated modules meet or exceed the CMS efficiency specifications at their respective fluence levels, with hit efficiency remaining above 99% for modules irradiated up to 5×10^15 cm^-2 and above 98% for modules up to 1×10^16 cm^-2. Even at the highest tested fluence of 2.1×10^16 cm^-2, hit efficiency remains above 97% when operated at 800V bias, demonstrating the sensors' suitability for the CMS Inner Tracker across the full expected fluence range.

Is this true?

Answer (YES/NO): YES